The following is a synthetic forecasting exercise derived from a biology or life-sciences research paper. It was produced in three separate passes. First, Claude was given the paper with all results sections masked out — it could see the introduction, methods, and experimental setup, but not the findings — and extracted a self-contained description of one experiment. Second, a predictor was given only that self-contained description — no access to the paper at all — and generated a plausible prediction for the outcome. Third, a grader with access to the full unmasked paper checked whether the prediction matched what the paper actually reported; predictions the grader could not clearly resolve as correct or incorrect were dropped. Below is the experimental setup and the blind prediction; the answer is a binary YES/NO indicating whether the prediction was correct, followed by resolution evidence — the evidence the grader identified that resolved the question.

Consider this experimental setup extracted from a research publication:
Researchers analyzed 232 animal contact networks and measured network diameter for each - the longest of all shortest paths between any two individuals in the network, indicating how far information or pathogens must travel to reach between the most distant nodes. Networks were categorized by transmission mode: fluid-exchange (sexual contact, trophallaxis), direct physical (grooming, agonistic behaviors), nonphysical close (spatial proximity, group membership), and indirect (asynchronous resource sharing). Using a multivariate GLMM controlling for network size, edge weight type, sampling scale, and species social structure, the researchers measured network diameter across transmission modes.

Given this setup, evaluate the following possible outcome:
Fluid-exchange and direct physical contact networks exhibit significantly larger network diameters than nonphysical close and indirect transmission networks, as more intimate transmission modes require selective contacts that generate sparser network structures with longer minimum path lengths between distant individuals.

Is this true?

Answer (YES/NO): NO